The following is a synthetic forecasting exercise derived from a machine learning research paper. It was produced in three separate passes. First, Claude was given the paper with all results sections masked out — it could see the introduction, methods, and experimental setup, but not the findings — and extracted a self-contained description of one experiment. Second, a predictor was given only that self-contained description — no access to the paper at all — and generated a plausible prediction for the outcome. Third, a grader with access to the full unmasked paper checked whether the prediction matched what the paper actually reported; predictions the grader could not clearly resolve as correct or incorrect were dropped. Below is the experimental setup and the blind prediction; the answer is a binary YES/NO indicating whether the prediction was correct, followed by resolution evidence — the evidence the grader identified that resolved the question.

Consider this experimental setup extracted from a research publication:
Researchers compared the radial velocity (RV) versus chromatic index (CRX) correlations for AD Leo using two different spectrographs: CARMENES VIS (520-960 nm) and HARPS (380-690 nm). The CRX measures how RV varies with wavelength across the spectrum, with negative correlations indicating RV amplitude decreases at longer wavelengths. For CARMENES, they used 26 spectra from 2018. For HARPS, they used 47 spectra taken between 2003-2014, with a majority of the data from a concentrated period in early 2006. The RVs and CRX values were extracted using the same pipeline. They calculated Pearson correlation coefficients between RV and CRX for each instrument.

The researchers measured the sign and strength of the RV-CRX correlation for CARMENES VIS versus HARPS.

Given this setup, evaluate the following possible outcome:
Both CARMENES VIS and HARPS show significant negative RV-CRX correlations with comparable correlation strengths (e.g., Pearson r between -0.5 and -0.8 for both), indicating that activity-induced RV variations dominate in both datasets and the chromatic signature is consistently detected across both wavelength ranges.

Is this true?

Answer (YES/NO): NO